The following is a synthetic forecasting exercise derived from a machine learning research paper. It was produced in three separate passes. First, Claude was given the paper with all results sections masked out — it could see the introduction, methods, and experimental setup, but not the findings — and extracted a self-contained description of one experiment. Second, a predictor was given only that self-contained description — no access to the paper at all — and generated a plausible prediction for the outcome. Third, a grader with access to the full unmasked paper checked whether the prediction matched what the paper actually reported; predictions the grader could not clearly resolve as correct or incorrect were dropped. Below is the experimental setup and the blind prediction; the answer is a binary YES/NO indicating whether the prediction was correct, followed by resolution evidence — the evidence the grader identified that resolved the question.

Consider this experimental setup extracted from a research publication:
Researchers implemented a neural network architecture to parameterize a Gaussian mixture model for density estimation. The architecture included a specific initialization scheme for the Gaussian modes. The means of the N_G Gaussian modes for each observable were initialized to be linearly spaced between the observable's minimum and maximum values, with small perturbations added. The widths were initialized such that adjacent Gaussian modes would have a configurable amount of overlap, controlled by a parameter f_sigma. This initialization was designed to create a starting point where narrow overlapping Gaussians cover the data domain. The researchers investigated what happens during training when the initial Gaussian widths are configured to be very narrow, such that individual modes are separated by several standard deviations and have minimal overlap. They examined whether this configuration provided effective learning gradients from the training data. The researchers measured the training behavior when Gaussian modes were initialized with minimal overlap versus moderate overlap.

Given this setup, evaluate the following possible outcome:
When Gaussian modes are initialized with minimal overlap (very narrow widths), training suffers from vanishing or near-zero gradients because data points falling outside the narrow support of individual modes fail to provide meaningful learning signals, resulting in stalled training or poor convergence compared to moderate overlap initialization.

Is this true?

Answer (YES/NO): YES